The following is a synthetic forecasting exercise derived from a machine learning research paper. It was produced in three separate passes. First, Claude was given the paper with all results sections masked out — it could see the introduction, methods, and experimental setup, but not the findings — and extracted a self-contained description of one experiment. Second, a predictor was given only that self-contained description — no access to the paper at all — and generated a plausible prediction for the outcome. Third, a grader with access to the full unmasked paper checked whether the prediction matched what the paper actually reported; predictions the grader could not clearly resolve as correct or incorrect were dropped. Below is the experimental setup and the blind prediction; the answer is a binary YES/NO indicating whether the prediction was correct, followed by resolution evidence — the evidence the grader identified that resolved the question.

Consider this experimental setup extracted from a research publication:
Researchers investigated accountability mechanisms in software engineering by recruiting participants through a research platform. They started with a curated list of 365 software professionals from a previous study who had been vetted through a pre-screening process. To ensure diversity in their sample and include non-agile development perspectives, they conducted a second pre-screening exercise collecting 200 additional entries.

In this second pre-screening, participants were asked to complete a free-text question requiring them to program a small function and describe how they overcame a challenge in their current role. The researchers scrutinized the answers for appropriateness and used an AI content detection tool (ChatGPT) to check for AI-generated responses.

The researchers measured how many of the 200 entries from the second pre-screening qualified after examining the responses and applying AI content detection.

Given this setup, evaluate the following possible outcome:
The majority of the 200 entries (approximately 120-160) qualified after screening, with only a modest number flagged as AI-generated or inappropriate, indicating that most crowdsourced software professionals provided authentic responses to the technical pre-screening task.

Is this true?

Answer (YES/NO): NO